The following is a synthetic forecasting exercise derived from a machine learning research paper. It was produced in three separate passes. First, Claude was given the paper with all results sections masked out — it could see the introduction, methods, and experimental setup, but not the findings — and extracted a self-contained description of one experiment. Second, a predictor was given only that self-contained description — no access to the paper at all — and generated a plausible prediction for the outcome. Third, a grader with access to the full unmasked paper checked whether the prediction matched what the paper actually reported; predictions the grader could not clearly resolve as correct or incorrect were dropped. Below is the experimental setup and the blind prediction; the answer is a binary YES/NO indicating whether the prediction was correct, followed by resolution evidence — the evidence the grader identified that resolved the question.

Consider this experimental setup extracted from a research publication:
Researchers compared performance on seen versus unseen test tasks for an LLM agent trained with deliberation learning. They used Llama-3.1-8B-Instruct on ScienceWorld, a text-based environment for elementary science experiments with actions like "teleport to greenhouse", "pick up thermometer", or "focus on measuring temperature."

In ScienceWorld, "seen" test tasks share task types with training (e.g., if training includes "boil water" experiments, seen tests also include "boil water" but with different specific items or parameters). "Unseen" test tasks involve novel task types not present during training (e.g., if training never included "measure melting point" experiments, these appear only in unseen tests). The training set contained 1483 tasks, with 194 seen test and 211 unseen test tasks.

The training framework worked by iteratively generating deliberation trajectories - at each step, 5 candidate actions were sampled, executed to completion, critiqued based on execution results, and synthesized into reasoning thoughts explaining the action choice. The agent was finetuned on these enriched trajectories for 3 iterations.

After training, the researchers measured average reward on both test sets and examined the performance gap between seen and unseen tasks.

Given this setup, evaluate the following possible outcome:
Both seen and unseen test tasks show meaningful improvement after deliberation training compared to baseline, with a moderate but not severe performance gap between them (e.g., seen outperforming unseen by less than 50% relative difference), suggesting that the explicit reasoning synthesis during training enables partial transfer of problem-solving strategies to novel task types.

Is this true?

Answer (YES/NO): YES